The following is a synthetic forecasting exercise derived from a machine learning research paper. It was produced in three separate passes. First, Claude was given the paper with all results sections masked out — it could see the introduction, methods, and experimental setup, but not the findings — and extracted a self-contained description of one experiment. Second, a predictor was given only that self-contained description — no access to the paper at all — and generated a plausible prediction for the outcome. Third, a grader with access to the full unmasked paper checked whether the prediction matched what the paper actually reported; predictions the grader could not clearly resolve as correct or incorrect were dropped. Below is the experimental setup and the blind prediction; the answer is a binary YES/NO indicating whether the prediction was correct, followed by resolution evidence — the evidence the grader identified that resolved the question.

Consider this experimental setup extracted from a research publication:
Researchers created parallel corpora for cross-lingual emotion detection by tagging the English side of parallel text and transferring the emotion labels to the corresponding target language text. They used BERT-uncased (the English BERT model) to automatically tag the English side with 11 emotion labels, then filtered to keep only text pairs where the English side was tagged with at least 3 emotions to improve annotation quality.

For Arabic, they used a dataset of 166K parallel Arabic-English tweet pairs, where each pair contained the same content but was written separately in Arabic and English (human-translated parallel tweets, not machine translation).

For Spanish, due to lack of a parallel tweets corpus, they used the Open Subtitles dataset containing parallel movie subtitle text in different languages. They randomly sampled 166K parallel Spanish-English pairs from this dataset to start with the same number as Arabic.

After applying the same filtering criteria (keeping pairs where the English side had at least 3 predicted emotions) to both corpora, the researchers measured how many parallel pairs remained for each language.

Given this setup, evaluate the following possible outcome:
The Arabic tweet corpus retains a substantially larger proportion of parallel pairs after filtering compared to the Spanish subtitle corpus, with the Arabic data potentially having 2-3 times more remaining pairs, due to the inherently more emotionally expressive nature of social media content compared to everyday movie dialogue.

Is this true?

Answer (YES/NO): NO